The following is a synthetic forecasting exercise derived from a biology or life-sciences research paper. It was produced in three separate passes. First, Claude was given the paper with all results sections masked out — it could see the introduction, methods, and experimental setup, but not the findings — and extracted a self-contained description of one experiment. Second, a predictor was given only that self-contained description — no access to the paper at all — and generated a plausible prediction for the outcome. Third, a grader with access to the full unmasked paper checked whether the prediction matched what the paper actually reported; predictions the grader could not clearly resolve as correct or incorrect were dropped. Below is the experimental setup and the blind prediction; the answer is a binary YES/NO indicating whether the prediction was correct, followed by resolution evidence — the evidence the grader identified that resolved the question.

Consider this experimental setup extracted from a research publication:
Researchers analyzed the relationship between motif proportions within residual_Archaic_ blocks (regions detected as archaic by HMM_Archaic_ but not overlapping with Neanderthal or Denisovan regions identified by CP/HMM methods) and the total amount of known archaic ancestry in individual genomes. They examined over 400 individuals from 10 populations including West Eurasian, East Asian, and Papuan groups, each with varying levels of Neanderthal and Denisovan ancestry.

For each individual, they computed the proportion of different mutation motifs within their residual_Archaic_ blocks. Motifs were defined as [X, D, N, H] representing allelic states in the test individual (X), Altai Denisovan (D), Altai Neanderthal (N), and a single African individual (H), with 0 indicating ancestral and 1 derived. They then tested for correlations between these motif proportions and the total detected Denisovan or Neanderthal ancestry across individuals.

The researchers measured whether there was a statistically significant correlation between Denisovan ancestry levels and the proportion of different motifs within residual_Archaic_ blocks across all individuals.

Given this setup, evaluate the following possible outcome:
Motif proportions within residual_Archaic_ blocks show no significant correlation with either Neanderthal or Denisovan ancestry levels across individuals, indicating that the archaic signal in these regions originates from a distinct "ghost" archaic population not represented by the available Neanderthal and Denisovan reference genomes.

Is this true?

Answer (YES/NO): NO